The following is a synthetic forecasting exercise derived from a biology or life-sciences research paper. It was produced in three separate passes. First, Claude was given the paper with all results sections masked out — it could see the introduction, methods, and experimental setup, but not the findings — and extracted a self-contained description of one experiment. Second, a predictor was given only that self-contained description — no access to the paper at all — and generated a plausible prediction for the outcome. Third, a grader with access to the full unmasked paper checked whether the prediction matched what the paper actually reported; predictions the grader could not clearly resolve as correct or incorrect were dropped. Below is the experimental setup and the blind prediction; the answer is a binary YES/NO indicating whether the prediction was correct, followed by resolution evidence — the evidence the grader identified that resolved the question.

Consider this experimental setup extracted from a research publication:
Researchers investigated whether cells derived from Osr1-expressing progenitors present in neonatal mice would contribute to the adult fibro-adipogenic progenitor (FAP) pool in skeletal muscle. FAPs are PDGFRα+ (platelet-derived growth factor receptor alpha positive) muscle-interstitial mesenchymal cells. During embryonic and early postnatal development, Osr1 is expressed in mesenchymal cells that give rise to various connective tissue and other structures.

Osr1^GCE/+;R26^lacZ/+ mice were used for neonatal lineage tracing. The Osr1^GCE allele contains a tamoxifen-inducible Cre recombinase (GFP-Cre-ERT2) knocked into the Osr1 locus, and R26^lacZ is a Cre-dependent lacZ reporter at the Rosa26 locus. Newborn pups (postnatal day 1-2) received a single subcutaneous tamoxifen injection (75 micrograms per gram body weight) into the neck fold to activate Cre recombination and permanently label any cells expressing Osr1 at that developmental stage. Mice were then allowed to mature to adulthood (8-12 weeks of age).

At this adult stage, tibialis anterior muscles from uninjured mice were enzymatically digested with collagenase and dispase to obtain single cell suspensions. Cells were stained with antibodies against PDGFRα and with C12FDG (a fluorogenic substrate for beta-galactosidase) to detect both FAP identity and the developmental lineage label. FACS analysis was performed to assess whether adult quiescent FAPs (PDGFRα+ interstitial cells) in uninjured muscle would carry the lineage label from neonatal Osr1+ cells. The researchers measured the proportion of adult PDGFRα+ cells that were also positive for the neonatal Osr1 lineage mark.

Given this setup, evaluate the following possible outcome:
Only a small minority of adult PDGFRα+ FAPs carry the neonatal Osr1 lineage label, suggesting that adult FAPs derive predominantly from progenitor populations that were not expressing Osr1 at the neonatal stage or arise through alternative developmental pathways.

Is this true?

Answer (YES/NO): NO